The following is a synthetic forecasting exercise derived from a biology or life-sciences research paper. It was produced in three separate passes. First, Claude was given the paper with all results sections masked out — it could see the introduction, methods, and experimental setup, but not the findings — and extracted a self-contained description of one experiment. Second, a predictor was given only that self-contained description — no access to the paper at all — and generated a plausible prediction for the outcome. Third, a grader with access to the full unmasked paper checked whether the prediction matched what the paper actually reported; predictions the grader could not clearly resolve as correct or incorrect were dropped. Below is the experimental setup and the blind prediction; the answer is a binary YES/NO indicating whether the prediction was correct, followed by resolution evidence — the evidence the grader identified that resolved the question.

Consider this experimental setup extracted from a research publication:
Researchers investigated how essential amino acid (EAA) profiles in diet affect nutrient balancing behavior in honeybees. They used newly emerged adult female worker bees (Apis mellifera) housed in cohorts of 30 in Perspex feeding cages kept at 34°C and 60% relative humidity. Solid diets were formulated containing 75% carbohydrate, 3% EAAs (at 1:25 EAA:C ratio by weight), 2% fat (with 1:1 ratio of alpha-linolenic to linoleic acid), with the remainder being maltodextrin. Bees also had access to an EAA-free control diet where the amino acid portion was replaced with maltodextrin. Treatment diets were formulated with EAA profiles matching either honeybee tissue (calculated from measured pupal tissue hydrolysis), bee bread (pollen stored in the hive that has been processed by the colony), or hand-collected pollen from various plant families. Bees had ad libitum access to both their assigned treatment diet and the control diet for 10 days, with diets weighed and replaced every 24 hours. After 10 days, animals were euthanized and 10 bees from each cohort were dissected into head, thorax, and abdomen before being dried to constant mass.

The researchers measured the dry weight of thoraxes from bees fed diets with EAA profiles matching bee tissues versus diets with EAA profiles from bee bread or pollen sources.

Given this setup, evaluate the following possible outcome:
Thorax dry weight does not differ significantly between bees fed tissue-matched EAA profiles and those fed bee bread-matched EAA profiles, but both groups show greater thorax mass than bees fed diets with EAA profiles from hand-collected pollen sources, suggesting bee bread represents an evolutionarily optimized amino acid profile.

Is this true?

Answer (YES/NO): NO